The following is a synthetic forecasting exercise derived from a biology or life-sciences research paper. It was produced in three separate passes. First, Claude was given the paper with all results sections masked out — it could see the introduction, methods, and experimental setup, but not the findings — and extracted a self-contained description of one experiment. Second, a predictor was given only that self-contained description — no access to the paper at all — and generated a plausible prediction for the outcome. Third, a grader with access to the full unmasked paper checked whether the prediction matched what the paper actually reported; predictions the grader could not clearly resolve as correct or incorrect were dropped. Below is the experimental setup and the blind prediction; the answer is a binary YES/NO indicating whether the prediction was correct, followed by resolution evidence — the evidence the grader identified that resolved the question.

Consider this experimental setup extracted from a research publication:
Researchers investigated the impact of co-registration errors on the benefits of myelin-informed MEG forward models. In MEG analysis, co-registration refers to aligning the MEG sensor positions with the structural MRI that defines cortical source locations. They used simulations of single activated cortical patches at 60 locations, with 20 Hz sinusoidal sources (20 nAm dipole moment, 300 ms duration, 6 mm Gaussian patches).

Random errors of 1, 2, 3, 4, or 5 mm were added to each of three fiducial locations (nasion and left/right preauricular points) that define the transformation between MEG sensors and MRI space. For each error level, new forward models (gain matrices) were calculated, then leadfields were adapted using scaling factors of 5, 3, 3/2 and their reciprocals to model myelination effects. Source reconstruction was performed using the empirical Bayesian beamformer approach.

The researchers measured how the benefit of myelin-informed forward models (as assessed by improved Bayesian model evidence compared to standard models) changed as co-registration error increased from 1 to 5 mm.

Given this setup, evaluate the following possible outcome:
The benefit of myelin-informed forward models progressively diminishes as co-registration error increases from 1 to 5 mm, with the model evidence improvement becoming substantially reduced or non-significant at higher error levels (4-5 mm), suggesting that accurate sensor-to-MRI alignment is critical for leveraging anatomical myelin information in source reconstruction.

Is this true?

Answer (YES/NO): YES